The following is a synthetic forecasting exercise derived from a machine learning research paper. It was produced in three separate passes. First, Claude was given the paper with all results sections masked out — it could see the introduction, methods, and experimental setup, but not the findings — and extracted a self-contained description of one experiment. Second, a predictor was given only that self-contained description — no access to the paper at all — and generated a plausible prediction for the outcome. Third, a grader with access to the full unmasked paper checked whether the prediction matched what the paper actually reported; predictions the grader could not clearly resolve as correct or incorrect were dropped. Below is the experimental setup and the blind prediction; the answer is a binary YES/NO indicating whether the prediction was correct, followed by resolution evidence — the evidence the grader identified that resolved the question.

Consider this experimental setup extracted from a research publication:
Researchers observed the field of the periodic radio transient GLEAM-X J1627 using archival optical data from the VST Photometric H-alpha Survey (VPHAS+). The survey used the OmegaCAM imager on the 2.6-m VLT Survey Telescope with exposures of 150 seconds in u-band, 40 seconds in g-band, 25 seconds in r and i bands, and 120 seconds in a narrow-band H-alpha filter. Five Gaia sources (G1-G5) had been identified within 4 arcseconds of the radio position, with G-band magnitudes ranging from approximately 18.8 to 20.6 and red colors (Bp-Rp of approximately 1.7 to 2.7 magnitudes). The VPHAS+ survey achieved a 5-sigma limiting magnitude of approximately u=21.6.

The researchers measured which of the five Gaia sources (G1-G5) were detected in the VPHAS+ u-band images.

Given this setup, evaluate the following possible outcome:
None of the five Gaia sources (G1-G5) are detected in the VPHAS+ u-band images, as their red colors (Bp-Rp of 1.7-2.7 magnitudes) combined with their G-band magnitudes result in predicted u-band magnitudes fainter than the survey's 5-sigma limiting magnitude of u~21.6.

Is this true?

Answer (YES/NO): YES